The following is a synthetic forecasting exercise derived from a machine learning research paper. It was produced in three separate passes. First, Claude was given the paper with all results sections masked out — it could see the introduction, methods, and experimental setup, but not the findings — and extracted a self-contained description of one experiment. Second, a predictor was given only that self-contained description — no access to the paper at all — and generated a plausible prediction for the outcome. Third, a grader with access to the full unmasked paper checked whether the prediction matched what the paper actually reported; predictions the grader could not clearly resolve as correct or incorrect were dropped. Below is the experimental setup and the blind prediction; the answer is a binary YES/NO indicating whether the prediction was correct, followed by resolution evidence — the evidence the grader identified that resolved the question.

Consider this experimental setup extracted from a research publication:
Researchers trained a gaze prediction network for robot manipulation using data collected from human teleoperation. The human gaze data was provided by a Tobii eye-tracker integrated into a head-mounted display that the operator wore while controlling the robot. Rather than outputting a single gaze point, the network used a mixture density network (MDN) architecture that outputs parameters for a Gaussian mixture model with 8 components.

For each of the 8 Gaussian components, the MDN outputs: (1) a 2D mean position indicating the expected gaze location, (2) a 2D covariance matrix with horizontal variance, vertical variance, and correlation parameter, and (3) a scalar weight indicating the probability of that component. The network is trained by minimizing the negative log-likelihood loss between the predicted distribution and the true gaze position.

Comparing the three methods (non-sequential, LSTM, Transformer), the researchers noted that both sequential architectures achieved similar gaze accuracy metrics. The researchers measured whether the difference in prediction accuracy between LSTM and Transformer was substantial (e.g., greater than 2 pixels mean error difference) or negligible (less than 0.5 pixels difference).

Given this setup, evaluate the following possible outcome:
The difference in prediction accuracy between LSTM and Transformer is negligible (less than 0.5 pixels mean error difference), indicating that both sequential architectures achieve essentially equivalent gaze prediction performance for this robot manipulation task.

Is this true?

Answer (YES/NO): YES